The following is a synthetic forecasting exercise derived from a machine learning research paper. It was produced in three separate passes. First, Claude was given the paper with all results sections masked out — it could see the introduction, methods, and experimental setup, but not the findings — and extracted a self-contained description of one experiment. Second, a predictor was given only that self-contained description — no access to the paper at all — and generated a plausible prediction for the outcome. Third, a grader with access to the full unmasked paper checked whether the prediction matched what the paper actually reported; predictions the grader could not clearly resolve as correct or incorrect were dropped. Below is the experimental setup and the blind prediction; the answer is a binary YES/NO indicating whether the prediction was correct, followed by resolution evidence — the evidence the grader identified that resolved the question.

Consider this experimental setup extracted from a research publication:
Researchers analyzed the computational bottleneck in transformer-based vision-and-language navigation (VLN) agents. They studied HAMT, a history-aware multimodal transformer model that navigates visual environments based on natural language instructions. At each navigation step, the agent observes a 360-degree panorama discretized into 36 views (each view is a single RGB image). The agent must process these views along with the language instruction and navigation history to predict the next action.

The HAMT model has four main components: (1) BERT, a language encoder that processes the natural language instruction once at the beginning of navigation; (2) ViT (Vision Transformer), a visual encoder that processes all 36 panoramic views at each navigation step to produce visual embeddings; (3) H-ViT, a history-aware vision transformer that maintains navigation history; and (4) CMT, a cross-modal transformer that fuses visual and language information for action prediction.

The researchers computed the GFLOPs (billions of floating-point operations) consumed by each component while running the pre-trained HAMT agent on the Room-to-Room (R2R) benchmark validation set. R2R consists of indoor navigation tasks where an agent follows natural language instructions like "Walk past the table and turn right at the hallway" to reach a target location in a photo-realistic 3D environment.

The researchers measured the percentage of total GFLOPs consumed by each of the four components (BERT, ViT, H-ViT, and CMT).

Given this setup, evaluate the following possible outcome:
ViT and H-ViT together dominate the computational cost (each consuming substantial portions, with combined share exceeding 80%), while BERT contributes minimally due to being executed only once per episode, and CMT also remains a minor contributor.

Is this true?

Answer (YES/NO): NO